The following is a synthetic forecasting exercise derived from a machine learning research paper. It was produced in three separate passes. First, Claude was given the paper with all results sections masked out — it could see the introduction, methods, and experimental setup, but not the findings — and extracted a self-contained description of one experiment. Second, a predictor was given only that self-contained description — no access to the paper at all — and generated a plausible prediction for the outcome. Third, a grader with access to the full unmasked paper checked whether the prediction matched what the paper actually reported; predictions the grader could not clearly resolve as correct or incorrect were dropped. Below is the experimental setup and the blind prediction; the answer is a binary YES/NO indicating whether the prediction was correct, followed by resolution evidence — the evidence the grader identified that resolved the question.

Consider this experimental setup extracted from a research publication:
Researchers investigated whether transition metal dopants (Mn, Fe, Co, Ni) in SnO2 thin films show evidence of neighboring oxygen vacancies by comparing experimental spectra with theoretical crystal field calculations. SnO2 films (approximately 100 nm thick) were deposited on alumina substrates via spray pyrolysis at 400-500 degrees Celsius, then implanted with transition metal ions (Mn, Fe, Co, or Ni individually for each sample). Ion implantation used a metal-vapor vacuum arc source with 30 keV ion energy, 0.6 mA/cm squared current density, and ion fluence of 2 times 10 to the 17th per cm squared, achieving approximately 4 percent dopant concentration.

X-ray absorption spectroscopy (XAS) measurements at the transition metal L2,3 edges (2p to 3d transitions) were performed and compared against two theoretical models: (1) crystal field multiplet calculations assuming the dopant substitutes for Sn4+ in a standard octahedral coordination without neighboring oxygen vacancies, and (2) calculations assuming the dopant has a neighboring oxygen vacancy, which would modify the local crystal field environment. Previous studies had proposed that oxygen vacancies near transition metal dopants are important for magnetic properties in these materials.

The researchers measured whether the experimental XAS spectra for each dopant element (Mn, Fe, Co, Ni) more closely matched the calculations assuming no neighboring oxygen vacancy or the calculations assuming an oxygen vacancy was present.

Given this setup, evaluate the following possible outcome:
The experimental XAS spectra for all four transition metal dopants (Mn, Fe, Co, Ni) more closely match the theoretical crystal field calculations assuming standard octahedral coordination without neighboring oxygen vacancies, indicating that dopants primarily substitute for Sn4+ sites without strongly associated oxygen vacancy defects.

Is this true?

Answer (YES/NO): YES